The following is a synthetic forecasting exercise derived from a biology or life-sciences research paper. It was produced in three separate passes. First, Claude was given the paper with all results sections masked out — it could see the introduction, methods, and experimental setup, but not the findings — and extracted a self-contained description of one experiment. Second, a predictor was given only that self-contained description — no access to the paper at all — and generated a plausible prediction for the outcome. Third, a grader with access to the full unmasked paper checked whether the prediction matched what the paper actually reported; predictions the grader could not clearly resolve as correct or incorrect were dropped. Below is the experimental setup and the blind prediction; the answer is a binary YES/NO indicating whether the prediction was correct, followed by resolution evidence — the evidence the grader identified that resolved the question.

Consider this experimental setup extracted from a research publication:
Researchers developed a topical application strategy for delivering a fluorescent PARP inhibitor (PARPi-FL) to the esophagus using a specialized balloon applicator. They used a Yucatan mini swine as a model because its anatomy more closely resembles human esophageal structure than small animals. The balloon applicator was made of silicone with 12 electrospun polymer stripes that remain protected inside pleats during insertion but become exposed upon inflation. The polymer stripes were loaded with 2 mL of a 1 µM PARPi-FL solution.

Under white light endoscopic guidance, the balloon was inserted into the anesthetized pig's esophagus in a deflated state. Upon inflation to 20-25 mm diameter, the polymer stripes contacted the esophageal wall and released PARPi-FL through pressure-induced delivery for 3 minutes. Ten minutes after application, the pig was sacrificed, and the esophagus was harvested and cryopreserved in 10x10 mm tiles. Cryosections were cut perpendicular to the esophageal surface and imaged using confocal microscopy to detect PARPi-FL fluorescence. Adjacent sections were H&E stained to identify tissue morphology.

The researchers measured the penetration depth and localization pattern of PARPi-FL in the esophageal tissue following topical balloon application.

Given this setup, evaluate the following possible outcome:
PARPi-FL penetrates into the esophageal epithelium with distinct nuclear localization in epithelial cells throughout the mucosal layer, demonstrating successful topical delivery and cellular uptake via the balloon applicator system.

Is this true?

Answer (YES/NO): NO